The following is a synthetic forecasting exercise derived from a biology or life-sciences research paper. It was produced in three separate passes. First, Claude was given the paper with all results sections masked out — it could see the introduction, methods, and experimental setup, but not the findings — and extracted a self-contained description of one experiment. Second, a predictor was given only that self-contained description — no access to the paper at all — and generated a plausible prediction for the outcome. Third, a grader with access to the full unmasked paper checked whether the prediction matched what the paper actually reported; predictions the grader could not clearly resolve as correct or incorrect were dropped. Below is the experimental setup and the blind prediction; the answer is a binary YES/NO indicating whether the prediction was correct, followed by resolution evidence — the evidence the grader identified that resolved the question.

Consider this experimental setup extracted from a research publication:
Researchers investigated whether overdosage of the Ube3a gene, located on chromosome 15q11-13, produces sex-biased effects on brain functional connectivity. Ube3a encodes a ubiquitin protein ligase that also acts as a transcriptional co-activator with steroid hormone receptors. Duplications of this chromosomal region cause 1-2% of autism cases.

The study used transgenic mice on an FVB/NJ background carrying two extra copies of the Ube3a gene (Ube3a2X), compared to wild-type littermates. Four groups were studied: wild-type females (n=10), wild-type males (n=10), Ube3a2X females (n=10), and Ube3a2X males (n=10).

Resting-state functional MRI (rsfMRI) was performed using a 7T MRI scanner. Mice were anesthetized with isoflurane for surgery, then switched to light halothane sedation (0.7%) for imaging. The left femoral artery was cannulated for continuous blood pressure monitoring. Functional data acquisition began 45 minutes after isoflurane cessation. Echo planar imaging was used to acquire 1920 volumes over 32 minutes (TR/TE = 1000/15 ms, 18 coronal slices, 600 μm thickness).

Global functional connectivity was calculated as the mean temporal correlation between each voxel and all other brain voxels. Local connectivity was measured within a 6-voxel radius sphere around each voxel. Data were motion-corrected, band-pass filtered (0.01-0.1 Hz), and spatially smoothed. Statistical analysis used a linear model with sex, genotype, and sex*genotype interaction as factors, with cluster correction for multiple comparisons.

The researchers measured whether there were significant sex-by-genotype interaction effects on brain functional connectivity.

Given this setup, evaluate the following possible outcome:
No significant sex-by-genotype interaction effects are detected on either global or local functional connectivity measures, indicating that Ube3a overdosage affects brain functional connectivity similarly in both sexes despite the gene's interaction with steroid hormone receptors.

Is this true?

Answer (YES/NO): NO